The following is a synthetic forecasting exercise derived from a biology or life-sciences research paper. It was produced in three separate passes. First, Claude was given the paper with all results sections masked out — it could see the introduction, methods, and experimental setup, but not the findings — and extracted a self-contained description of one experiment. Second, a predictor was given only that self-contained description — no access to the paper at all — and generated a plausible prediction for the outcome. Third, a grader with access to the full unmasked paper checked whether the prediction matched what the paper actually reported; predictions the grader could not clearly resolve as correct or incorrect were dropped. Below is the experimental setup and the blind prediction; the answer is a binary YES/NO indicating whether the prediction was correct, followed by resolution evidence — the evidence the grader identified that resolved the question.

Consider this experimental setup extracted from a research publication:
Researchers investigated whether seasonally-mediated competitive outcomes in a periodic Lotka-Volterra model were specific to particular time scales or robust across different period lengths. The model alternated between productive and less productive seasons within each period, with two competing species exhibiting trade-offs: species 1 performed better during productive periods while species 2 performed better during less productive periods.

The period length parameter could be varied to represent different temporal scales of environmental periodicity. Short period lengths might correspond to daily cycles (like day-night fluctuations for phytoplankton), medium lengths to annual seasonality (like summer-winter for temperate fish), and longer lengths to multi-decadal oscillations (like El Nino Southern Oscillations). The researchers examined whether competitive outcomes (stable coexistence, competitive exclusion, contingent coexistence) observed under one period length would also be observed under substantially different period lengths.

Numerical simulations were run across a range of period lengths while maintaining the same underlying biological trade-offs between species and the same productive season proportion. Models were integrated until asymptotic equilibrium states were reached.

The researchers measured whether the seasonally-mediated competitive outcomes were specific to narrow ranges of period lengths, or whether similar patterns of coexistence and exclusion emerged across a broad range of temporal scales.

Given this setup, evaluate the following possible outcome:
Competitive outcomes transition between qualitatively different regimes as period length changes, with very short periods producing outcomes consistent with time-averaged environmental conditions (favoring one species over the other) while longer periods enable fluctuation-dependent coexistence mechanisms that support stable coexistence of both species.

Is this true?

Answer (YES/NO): NO